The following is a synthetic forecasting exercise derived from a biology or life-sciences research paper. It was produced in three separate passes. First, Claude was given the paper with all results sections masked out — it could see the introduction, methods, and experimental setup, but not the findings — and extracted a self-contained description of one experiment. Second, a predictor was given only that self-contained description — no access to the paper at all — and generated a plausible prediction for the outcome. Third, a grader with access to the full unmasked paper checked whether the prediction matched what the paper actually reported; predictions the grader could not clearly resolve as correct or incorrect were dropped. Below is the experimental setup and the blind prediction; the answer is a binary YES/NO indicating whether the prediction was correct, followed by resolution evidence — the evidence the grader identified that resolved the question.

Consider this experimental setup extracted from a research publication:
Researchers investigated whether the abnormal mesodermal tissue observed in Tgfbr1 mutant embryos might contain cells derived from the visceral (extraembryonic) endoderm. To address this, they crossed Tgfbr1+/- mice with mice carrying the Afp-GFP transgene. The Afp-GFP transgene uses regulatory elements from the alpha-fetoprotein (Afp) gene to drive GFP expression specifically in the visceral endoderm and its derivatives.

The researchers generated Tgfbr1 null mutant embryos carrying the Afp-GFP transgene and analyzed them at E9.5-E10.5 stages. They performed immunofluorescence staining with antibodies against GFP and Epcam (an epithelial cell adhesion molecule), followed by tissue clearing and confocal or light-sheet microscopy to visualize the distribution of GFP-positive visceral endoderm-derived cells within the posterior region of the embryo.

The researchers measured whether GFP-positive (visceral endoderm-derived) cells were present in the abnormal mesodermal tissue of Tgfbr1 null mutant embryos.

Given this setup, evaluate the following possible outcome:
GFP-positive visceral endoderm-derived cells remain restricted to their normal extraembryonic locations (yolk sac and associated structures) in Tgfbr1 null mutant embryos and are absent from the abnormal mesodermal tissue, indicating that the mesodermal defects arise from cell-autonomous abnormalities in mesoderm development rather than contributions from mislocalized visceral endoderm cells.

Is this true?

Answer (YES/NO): NO